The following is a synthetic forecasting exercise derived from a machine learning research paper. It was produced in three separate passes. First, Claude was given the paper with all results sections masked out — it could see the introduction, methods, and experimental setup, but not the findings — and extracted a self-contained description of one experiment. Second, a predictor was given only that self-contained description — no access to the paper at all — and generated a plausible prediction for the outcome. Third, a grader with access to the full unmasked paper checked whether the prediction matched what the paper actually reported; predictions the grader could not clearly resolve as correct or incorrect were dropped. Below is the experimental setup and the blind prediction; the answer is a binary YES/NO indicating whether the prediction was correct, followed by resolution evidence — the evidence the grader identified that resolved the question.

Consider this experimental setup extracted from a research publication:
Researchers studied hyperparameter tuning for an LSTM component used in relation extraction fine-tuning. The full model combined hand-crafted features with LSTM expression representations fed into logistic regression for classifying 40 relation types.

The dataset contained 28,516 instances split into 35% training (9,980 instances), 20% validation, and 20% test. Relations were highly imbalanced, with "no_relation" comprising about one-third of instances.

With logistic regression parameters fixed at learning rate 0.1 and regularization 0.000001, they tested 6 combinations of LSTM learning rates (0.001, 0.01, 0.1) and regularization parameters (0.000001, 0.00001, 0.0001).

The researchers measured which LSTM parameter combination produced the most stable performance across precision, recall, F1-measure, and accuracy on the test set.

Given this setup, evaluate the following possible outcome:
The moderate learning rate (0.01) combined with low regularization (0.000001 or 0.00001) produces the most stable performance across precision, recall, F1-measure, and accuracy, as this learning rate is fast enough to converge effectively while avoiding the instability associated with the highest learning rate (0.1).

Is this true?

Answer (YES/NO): NO